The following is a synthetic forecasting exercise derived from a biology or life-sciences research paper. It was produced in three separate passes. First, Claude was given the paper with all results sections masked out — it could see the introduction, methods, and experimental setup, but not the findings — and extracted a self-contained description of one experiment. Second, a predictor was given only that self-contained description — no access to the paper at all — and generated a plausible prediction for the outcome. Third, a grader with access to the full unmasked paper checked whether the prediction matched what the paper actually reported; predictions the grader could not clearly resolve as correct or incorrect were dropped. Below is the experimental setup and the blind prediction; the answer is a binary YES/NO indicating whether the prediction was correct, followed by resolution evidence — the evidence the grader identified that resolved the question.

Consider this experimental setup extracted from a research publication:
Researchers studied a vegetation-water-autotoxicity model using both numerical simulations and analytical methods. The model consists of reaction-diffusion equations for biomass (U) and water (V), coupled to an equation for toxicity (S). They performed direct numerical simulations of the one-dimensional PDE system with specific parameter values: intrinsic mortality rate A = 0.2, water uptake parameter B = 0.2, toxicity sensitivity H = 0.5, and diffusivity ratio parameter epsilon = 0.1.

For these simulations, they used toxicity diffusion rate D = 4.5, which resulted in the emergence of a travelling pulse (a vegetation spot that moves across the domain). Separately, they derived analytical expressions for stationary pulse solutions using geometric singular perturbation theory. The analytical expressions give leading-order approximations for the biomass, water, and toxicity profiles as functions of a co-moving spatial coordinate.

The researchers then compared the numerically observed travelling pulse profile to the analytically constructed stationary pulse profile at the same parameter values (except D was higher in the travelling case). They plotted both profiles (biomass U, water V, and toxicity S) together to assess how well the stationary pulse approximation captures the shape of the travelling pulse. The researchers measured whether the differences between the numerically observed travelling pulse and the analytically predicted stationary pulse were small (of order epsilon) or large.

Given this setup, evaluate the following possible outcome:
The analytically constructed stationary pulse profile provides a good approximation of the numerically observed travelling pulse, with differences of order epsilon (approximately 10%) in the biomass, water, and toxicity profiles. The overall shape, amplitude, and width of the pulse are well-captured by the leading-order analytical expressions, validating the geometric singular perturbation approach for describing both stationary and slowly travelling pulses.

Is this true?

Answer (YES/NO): NO